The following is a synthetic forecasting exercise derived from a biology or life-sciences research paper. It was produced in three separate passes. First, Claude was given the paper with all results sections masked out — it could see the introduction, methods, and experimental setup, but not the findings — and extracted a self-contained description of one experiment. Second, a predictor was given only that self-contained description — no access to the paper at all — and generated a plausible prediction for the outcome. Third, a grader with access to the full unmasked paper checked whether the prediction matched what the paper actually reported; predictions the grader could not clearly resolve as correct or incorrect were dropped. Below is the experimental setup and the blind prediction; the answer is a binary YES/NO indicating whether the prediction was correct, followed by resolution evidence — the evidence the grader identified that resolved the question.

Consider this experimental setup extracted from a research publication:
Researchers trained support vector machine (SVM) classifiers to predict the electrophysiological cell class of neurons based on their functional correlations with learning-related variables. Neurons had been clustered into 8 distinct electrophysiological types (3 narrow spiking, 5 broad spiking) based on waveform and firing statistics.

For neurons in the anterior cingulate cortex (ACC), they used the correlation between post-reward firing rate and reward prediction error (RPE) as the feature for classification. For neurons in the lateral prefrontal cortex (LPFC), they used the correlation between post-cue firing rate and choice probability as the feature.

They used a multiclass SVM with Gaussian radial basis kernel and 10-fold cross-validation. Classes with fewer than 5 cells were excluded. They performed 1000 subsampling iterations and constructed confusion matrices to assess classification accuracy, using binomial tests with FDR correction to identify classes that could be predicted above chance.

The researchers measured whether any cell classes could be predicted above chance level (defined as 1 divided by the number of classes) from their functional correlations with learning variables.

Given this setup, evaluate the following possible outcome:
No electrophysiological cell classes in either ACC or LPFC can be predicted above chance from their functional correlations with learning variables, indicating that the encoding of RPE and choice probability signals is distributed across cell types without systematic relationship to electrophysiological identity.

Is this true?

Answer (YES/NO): NO